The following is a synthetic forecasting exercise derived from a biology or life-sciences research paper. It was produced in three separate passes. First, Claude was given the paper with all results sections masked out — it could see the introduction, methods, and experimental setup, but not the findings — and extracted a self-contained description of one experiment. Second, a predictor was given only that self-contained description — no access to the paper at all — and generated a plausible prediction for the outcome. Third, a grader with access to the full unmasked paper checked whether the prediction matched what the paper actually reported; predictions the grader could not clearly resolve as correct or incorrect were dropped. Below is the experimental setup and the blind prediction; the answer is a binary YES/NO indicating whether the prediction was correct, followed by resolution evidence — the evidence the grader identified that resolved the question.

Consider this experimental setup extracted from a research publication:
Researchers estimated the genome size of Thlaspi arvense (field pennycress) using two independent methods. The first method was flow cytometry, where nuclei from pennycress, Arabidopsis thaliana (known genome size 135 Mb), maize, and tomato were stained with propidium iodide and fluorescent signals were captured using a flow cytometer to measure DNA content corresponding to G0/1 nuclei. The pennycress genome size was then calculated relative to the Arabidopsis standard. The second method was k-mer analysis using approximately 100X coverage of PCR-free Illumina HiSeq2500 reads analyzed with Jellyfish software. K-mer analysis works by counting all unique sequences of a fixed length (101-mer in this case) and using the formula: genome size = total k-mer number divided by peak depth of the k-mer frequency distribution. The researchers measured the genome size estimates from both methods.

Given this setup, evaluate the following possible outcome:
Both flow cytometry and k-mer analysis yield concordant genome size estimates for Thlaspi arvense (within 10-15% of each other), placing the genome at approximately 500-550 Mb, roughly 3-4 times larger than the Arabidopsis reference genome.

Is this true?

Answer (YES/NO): YES